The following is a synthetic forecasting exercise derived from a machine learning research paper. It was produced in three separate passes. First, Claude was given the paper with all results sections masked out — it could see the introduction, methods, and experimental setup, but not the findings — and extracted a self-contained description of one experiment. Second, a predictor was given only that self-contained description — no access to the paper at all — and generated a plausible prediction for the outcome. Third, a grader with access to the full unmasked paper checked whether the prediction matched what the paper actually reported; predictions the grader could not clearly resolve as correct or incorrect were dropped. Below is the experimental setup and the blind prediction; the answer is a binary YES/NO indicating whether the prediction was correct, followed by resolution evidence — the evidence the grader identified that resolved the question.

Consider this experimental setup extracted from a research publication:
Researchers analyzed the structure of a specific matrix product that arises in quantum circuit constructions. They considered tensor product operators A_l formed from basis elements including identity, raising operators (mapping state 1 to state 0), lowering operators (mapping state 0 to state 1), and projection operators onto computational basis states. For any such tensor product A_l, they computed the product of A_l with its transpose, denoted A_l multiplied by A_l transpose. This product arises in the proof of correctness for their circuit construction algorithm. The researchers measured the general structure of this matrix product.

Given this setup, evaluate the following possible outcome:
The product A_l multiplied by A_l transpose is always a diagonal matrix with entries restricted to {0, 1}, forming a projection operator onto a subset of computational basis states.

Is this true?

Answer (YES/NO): YES